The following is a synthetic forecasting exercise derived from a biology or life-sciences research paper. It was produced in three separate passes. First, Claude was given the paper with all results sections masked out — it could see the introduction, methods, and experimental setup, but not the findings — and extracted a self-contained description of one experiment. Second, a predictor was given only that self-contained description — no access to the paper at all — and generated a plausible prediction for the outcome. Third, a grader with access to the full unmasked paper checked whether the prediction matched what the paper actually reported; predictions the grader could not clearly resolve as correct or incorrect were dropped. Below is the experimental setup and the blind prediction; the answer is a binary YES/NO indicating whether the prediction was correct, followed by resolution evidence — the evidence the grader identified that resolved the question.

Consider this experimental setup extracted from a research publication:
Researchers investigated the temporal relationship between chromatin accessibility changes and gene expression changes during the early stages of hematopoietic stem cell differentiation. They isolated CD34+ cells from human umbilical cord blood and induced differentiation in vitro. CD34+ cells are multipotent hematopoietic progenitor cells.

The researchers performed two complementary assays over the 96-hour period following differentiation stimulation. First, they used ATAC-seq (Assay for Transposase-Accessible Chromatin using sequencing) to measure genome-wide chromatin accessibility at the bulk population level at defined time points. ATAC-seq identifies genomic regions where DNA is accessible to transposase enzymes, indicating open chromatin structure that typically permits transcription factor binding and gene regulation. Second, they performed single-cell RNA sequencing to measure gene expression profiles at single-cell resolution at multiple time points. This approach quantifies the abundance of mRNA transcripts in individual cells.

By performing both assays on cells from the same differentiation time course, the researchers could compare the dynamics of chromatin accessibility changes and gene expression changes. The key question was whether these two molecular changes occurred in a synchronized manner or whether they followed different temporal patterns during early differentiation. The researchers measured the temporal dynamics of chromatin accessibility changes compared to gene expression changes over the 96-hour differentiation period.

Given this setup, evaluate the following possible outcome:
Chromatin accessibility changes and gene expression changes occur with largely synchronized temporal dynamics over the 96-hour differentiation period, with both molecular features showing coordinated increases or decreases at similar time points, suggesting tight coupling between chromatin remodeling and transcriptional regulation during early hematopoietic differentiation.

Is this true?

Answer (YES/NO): NO